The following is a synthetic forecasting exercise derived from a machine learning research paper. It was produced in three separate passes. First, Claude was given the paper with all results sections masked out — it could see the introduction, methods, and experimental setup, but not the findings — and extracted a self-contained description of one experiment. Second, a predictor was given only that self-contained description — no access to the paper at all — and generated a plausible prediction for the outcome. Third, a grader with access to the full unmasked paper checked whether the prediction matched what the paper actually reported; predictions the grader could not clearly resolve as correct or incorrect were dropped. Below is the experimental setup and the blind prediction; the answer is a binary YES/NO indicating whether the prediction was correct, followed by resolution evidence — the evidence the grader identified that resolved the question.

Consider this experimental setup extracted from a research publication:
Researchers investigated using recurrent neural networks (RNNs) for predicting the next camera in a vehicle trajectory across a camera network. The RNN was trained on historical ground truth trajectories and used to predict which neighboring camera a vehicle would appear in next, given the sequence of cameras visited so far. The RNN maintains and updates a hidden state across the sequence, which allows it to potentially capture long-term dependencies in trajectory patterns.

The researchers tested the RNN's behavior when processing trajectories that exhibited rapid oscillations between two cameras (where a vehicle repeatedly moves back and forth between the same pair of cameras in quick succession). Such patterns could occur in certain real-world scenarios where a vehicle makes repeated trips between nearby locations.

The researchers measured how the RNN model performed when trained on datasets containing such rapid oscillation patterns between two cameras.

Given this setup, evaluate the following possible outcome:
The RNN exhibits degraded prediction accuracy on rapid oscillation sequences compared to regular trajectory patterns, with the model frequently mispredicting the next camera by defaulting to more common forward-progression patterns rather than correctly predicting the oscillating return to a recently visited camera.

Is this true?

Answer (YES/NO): NO